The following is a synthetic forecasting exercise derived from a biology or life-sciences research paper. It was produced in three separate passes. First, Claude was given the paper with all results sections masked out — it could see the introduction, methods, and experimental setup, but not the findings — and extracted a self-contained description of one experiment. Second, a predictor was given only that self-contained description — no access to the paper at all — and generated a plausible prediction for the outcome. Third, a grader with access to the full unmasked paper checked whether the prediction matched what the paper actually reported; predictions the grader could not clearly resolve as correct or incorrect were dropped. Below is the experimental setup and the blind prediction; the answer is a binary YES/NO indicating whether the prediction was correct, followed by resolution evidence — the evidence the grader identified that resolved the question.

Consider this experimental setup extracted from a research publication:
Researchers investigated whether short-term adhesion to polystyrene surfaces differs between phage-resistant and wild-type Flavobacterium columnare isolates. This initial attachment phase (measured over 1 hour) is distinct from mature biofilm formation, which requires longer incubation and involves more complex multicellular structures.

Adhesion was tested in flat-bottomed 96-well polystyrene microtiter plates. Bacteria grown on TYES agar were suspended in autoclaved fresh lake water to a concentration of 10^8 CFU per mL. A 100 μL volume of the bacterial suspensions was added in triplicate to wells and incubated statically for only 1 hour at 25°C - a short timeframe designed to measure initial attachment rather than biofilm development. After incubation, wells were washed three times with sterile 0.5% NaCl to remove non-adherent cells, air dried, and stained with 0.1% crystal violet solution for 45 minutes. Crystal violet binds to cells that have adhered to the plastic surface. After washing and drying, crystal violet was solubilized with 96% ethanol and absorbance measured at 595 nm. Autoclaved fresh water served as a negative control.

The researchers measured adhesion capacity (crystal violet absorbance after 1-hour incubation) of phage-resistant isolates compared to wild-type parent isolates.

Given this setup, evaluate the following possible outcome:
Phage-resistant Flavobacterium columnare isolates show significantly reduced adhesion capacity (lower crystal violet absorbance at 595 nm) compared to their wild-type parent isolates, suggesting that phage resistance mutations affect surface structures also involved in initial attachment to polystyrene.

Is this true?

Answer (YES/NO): NO